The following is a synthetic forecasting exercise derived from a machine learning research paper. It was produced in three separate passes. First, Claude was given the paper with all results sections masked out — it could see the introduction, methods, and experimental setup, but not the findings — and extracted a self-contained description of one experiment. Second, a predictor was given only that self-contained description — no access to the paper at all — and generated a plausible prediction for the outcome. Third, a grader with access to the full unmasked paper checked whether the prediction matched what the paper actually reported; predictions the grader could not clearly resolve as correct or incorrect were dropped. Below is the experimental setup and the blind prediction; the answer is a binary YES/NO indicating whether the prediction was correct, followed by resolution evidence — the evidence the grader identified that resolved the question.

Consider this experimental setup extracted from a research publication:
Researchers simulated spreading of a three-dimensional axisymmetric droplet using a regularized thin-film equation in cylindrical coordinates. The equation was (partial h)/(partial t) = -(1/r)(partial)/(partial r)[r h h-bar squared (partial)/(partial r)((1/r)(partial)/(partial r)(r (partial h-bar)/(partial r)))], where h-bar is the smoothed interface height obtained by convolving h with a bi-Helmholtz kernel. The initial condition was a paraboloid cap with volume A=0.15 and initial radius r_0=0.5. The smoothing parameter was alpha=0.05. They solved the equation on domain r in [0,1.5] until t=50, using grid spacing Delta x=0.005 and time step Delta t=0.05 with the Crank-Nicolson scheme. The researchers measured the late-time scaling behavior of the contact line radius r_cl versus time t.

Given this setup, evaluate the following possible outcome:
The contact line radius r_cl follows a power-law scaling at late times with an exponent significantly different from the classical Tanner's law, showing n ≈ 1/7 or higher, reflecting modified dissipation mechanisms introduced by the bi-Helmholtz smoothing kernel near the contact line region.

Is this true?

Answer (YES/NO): NO